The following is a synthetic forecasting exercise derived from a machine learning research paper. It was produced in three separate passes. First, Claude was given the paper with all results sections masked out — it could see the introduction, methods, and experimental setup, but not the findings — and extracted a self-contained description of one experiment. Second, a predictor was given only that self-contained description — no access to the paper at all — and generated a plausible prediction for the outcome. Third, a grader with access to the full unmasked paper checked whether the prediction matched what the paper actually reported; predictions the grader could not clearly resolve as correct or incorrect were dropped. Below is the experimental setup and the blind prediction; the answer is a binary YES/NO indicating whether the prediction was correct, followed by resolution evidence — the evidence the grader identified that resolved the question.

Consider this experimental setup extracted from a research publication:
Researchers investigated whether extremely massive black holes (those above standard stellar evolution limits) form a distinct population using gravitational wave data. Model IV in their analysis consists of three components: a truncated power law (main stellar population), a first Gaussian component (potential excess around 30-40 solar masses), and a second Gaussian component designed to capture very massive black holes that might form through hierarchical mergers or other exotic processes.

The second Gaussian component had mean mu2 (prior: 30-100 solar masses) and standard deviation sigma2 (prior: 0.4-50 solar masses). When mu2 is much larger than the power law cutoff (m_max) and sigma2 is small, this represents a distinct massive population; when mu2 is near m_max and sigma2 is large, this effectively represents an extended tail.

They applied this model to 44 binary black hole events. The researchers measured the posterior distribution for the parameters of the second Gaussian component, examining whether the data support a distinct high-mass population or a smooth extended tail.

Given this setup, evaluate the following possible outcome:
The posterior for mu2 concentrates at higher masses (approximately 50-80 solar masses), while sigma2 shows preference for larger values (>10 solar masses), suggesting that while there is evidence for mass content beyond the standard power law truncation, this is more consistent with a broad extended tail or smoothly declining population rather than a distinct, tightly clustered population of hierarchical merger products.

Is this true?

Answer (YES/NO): NO